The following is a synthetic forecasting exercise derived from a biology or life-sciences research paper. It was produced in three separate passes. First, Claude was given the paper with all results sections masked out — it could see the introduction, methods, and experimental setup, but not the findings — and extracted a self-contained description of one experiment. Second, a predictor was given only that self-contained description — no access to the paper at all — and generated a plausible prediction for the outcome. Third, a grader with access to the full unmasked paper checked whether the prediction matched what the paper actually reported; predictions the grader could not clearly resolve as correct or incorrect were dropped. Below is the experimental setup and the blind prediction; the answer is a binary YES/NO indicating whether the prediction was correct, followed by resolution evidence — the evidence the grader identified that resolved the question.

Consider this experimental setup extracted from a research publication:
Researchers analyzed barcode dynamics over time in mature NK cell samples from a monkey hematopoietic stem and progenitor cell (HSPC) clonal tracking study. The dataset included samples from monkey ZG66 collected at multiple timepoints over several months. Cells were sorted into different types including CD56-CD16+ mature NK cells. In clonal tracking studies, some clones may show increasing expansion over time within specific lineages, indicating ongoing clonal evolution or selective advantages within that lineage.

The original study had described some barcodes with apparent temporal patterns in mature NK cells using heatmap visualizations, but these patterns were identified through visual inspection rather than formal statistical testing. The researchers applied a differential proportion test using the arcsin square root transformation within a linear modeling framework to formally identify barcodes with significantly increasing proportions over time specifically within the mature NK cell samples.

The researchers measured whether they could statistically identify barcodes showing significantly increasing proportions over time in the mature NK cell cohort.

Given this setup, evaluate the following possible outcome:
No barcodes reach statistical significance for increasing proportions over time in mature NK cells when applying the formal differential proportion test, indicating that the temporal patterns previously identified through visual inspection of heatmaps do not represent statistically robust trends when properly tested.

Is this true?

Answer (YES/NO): NO